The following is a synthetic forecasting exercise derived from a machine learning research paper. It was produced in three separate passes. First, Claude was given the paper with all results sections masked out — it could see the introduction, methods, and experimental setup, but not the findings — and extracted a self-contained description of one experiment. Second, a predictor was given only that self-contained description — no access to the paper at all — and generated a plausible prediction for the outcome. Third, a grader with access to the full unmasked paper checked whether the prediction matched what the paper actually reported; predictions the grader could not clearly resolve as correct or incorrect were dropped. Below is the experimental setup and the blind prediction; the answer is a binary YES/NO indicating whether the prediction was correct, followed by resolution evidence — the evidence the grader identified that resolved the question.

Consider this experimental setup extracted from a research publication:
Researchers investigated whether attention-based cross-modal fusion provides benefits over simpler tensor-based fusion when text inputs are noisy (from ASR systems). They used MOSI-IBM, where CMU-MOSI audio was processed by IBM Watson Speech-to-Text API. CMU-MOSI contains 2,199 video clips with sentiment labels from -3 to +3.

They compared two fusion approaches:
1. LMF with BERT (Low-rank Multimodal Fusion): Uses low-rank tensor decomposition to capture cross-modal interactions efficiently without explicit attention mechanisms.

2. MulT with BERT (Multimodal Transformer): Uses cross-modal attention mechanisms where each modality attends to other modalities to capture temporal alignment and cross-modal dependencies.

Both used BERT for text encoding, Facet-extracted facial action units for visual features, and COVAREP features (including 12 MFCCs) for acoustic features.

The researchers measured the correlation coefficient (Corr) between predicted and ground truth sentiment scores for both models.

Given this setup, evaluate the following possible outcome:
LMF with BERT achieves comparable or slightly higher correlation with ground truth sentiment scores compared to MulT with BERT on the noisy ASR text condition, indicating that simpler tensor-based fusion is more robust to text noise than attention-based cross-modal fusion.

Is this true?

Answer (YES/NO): NO